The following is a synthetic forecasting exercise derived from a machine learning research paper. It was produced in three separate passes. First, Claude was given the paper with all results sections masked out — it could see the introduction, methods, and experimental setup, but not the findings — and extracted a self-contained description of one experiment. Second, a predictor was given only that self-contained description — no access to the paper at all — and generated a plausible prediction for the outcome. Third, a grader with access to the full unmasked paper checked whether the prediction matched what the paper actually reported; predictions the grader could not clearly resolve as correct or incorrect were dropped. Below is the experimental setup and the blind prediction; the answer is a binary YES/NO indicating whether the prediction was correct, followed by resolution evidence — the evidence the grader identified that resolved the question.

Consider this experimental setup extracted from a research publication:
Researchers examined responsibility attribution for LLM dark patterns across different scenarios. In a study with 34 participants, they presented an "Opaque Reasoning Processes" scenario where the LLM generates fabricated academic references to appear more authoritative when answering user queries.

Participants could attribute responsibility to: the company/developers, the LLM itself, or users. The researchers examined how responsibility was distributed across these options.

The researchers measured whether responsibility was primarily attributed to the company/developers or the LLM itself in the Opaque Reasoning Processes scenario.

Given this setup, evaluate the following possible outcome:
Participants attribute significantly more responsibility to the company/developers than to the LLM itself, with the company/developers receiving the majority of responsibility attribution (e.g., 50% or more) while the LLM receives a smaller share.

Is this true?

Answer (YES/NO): NO